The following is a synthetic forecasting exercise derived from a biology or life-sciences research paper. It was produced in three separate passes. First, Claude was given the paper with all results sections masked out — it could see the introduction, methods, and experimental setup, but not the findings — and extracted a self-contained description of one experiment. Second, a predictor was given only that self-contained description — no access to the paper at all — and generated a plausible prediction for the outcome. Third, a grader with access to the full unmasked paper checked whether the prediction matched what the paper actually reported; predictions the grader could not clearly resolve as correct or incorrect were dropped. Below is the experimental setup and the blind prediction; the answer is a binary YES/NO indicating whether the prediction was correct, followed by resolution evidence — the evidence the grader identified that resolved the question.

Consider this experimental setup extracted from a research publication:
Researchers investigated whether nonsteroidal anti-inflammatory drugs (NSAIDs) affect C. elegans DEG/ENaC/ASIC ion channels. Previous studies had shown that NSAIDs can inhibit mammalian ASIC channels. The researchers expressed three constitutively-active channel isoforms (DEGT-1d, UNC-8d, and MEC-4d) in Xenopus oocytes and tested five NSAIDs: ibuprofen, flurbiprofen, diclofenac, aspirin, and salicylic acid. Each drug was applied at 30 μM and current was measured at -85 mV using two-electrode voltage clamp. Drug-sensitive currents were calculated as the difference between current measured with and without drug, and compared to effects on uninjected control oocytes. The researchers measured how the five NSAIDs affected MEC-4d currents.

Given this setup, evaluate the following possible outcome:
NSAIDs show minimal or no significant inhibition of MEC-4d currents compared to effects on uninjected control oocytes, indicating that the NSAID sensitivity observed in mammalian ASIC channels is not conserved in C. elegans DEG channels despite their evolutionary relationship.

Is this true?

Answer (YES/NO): NO